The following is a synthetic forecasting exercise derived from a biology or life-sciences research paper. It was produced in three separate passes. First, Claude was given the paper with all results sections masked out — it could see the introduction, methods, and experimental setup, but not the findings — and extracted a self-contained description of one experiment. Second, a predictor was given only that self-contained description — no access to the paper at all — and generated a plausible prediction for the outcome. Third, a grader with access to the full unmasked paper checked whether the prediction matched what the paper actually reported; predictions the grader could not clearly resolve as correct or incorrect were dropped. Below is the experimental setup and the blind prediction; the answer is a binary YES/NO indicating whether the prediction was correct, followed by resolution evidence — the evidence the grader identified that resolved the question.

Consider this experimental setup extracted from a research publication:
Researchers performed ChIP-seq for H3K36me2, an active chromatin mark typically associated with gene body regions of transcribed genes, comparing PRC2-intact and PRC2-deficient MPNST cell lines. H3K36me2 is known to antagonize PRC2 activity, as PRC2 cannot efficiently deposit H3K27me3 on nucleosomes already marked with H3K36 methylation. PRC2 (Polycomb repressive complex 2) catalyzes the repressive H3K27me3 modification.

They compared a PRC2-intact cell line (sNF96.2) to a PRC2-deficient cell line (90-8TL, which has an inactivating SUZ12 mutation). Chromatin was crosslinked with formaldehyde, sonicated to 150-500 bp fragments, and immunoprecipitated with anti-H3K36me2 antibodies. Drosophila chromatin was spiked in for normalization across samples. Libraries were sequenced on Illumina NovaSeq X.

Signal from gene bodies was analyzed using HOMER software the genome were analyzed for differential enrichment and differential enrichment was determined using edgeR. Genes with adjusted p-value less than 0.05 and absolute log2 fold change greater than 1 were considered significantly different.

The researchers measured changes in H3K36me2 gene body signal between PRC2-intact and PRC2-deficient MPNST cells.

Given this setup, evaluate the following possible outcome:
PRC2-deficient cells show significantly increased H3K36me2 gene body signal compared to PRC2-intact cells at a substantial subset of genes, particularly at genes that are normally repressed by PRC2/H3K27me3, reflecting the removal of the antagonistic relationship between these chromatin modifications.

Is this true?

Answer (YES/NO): YES